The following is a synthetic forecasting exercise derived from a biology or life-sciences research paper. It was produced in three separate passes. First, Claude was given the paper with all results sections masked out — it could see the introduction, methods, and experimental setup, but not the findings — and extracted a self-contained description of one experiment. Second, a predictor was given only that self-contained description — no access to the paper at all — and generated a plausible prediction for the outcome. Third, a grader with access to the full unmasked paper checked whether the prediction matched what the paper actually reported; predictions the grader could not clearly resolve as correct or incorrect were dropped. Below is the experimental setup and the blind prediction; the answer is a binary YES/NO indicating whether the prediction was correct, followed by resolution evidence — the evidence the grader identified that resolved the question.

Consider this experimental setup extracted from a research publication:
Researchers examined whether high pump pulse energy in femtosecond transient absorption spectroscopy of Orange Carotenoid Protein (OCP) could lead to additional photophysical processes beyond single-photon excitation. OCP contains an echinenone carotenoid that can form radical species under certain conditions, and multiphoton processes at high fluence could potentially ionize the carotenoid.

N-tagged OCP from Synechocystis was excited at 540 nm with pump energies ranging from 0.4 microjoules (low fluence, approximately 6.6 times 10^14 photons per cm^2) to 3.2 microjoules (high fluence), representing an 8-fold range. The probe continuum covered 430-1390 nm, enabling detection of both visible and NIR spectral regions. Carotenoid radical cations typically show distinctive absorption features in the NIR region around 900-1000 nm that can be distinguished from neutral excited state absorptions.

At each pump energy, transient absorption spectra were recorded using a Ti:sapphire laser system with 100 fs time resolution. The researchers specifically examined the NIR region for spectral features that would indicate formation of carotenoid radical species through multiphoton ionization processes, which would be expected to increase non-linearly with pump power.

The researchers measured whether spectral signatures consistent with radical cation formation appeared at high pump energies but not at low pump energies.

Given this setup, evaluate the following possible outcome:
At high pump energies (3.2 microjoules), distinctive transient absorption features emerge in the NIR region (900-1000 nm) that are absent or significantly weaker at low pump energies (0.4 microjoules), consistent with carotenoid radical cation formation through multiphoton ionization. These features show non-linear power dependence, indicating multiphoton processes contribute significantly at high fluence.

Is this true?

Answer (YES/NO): YES